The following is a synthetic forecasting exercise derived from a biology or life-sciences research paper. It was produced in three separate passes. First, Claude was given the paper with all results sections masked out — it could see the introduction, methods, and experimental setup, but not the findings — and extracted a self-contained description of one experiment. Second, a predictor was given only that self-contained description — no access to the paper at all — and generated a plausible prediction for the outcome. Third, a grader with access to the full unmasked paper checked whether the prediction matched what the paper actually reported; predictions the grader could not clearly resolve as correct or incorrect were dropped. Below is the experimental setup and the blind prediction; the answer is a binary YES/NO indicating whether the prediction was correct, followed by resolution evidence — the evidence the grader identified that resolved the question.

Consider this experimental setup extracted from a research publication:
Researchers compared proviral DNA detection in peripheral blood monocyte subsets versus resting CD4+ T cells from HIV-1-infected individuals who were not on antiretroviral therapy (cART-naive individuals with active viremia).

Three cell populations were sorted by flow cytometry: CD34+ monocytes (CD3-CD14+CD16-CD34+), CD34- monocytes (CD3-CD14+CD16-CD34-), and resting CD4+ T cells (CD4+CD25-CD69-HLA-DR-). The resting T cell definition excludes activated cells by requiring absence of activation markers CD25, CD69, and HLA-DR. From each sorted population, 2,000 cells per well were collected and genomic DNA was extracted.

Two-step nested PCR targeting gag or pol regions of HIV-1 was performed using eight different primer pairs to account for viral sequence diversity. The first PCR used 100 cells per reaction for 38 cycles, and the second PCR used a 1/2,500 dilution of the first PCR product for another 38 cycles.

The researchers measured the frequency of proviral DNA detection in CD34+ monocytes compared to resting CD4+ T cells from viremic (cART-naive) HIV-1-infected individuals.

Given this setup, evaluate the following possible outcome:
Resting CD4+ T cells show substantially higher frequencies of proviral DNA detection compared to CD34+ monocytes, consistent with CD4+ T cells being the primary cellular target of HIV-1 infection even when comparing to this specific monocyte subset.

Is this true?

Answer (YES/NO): NO